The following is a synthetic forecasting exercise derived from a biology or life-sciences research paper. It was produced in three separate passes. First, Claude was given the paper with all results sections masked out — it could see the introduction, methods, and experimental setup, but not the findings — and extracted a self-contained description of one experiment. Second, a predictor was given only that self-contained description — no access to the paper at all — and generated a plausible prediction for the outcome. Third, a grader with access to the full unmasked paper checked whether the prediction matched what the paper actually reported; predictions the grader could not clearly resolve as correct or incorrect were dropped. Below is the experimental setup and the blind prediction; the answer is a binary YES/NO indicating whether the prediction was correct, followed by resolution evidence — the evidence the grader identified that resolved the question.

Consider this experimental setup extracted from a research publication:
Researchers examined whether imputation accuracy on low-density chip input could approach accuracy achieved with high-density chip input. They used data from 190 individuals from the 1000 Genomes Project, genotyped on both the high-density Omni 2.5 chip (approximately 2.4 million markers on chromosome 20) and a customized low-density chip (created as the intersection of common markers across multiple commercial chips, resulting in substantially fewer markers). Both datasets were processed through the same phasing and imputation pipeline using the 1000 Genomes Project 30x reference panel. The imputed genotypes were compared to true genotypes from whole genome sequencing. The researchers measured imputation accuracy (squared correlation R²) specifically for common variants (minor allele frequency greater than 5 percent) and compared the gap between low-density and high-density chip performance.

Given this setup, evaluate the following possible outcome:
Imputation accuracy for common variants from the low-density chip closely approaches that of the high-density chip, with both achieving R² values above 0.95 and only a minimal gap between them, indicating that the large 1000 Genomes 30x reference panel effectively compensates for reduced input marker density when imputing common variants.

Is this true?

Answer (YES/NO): NO